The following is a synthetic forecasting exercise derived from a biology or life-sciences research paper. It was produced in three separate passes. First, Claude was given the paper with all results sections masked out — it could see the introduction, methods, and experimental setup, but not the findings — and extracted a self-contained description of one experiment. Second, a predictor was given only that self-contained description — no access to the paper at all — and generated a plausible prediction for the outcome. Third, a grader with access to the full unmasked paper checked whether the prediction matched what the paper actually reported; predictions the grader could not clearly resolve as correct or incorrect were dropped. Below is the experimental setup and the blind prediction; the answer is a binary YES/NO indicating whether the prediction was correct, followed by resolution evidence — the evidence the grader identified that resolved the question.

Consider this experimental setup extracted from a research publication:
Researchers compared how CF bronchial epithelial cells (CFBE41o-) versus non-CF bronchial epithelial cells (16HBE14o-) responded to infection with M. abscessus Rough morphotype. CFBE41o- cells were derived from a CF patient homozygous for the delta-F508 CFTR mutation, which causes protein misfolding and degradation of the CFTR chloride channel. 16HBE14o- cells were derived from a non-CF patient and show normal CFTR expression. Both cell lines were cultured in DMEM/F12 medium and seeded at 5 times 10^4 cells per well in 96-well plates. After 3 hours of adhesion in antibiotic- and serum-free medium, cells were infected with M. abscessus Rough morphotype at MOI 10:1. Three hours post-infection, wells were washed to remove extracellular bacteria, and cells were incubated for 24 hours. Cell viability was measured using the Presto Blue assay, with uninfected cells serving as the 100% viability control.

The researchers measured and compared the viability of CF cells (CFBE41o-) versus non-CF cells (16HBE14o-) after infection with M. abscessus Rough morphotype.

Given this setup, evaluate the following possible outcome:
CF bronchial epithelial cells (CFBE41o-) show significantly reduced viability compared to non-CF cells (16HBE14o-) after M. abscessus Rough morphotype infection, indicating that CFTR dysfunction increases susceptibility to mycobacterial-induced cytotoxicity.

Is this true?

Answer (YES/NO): NO